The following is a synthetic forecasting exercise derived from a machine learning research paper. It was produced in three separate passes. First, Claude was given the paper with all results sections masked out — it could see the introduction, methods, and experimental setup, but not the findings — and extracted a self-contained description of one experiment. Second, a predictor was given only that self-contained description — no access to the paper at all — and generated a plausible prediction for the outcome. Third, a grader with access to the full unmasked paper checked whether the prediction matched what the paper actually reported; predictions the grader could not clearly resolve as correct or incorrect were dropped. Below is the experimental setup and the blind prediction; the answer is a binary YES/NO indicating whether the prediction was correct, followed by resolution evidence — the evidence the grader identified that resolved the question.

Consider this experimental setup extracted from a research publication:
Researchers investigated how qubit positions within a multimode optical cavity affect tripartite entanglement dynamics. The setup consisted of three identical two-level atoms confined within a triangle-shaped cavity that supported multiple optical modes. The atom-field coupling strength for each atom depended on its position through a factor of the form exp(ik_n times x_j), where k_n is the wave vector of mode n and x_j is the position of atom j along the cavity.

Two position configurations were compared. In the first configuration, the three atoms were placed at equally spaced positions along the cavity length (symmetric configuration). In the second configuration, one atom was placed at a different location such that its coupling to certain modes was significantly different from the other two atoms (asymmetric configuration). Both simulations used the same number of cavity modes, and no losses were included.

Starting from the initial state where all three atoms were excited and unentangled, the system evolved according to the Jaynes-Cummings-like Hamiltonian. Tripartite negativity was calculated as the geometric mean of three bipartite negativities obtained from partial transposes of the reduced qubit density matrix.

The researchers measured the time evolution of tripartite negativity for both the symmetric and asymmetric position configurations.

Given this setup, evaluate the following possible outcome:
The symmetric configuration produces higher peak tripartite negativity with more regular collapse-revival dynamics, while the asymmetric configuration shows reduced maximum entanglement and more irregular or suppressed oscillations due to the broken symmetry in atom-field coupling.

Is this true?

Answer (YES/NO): NO